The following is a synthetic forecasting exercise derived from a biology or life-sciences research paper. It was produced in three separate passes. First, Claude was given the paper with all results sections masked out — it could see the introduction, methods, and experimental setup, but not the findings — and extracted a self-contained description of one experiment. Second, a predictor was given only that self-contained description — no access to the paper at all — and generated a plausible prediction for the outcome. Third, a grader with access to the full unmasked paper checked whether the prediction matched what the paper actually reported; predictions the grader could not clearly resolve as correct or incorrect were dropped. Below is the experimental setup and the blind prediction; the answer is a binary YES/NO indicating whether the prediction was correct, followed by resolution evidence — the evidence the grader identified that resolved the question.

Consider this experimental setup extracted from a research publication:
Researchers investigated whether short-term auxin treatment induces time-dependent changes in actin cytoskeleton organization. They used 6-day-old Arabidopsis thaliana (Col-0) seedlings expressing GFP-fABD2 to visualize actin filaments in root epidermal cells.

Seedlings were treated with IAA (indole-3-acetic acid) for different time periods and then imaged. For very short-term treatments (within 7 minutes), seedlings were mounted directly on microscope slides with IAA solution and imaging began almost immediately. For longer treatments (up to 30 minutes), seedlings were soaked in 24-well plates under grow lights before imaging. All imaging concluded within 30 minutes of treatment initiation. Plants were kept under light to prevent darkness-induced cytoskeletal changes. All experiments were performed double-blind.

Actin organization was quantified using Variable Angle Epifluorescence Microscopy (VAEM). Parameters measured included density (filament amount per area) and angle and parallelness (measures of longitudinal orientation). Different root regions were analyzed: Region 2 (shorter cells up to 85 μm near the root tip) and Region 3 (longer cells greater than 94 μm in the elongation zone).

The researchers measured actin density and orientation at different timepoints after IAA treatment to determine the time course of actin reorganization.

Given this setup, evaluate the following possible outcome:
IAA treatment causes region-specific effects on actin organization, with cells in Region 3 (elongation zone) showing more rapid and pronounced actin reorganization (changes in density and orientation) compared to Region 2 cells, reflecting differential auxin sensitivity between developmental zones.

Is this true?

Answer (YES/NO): NO